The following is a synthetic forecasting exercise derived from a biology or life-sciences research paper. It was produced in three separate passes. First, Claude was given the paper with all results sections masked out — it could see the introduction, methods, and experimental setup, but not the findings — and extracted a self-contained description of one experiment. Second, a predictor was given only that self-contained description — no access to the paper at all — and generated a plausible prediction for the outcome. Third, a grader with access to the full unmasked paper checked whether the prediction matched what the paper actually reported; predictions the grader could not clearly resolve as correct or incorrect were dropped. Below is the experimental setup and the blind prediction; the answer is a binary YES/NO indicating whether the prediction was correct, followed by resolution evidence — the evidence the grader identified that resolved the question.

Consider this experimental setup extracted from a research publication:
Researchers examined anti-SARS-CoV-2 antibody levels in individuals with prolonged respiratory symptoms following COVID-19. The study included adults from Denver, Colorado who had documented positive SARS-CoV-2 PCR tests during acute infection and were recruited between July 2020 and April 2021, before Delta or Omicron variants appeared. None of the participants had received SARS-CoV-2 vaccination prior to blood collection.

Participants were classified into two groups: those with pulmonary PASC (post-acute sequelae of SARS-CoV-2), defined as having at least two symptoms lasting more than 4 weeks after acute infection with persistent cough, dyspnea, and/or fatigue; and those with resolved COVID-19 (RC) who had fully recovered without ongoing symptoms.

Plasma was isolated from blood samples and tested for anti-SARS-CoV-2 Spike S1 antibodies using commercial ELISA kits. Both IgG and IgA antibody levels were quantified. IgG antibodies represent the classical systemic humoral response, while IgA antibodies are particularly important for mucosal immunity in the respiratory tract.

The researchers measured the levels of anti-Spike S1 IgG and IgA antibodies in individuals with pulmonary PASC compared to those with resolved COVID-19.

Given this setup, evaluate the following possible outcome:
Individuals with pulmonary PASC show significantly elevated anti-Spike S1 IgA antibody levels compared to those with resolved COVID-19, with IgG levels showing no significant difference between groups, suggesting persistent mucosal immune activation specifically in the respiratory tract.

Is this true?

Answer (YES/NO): NO